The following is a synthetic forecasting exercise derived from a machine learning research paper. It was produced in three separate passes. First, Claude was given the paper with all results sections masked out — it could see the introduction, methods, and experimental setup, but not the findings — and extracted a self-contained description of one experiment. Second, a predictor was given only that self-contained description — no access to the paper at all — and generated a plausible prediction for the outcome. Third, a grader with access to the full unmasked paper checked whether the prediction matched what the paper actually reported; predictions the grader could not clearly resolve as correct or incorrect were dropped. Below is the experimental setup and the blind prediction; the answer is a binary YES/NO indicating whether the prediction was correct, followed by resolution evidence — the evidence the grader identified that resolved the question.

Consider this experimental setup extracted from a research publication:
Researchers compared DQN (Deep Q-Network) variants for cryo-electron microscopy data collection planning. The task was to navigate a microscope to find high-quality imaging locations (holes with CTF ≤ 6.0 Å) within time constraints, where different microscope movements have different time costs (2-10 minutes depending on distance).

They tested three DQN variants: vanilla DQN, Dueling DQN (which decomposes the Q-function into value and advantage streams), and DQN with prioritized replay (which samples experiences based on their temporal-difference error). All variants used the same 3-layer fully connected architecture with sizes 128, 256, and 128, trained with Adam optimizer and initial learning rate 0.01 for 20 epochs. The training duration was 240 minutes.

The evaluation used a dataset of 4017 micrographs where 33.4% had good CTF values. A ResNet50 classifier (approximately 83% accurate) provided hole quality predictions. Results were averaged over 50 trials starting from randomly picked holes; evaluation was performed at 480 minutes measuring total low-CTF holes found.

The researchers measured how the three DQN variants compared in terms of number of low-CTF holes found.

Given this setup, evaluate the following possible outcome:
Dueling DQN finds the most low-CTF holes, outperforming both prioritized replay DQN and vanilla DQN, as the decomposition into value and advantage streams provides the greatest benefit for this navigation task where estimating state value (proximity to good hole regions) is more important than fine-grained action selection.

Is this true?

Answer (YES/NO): NO